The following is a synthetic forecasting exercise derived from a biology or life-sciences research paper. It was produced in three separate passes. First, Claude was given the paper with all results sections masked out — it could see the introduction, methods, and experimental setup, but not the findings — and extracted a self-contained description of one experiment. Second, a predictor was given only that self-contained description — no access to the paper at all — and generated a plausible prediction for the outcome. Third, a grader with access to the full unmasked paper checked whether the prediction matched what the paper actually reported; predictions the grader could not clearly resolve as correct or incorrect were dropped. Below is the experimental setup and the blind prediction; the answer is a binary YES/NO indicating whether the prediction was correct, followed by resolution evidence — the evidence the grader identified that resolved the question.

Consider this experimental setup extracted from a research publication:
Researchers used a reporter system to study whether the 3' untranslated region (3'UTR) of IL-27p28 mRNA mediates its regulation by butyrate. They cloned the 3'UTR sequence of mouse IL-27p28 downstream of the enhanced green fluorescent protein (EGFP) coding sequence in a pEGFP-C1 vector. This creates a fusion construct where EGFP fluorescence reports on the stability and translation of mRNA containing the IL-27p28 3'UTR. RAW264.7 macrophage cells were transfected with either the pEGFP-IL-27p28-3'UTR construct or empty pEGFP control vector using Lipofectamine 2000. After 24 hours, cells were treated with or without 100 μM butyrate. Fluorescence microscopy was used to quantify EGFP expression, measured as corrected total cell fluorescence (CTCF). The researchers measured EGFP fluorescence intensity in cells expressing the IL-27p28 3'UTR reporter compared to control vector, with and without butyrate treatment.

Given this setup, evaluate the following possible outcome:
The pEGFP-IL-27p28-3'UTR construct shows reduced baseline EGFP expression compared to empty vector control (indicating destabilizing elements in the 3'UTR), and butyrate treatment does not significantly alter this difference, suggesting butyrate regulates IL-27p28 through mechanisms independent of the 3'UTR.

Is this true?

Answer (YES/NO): NO